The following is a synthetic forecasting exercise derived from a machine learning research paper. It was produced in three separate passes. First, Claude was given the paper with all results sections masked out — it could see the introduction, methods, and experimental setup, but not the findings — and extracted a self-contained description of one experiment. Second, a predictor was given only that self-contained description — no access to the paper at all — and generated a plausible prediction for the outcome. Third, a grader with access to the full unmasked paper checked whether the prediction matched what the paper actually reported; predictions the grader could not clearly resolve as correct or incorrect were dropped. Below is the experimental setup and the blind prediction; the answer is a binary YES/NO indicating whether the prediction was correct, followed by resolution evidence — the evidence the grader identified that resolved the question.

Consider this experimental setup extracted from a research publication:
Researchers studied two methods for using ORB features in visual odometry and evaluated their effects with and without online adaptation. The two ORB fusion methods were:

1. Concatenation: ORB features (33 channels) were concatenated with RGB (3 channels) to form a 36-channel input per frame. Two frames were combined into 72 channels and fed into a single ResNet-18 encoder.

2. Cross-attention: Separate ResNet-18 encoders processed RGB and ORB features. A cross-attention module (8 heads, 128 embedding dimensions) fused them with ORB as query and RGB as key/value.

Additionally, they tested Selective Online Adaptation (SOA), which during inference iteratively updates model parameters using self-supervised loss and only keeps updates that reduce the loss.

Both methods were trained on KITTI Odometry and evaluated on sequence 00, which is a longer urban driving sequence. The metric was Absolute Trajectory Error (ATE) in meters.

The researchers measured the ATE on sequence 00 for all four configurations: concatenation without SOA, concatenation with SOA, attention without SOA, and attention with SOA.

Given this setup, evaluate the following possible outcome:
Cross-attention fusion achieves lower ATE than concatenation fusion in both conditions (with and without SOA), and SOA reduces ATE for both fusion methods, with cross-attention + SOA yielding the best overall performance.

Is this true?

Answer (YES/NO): NO